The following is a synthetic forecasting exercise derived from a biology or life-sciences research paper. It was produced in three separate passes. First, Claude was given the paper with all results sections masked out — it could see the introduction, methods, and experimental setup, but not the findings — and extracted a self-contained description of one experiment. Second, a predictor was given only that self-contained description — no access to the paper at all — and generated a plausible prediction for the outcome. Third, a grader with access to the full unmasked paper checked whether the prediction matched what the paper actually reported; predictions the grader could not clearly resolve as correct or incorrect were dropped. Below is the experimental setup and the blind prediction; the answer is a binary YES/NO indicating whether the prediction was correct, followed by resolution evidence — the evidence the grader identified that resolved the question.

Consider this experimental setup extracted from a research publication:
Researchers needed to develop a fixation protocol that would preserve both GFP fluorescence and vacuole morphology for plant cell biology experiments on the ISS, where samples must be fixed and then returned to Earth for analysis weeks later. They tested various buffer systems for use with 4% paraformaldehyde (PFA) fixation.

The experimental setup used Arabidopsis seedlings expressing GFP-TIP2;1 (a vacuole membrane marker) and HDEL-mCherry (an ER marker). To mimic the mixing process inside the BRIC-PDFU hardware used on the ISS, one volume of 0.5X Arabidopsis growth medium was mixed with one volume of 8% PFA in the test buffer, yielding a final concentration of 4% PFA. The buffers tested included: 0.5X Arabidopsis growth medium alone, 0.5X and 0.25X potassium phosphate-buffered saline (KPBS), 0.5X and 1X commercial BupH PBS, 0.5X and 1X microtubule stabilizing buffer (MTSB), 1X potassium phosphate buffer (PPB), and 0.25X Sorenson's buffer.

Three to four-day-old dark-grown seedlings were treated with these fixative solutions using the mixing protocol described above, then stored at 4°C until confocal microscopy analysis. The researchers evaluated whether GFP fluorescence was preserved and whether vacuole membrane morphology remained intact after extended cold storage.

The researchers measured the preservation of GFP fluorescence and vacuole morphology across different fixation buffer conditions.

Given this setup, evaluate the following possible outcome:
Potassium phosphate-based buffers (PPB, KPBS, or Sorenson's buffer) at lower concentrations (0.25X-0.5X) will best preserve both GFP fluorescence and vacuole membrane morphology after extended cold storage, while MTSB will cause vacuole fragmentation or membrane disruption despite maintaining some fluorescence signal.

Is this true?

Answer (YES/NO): NO